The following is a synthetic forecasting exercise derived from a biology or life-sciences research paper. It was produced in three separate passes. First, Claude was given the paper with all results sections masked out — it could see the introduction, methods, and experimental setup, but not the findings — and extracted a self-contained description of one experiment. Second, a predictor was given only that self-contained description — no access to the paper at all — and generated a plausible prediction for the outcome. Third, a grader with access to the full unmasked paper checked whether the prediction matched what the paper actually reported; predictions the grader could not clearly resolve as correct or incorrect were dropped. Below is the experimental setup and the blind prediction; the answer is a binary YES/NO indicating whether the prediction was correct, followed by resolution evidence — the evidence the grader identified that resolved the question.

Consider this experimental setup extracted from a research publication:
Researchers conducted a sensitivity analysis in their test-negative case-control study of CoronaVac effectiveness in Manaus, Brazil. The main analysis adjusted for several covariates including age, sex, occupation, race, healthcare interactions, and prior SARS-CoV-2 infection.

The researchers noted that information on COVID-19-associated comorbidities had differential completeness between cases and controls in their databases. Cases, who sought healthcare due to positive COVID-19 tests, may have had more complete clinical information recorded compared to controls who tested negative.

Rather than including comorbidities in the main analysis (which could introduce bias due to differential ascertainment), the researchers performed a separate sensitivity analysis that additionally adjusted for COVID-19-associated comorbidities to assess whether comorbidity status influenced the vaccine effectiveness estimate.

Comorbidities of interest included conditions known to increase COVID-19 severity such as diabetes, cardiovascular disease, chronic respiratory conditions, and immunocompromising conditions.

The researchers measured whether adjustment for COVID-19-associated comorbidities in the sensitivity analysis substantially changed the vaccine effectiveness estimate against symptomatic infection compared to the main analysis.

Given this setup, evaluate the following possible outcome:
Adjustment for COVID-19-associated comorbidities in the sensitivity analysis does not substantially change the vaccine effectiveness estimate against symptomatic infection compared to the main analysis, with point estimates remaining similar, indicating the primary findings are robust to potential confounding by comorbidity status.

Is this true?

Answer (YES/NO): YES